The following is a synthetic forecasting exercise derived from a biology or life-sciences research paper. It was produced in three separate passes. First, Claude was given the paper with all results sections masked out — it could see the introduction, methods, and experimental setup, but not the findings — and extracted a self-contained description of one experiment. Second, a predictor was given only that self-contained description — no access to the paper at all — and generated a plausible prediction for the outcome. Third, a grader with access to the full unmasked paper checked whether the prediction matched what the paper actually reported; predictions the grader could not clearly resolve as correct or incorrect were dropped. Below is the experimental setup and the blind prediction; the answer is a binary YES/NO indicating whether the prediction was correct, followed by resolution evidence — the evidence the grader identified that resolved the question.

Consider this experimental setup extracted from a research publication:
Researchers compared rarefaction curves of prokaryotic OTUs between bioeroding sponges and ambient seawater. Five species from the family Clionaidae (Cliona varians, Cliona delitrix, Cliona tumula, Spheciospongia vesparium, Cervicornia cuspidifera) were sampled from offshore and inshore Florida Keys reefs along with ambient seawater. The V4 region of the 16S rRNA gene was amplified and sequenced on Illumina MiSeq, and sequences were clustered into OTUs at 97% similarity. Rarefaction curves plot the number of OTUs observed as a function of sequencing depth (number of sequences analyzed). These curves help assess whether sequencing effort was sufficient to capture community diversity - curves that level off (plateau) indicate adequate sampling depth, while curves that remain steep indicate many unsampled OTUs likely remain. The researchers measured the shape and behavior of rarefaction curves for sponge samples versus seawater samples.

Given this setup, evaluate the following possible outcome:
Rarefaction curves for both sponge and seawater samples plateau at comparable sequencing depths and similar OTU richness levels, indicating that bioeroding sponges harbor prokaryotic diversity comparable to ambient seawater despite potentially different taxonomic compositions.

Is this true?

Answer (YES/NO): NO